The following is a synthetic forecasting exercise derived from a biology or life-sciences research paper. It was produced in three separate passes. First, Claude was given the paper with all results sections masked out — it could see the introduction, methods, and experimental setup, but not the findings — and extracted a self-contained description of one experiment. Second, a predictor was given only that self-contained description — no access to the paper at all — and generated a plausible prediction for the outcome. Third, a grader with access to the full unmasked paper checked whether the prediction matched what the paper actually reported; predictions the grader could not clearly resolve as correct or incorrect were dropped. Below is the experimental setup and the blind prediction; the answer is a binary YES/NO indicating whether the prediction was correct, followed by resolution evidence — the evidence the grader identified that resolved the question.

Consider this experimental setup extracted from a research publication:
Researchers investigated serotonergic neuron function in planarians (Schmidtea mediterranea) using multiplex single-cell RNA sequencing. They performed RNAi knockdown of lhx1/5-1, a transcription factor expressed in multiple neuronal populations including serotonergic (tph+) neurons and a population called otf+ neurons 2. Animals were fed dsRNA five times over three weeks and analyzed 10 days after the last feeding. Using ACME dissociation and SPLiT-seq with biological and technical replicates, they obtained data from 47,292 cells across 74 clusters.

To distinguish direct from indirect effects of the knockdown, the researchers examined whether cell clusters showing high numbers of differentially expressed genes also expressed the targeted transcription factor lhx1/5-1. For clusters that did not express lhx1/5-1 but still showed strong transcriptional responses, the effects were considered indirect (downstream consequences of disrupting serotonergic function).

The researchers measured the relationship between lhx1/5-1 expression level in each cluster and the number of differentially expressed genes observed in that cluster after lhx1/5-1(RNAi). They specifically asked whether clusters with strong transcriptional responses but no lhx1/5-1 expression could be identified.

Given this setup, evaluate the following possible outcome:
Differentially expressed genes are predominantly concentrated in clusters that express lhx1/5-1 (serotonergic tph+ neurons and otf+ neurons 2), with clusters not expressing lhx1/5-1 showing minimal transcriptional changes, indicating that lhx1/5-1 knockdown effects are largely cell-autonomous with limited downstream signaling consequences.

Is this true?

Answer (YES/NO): NO